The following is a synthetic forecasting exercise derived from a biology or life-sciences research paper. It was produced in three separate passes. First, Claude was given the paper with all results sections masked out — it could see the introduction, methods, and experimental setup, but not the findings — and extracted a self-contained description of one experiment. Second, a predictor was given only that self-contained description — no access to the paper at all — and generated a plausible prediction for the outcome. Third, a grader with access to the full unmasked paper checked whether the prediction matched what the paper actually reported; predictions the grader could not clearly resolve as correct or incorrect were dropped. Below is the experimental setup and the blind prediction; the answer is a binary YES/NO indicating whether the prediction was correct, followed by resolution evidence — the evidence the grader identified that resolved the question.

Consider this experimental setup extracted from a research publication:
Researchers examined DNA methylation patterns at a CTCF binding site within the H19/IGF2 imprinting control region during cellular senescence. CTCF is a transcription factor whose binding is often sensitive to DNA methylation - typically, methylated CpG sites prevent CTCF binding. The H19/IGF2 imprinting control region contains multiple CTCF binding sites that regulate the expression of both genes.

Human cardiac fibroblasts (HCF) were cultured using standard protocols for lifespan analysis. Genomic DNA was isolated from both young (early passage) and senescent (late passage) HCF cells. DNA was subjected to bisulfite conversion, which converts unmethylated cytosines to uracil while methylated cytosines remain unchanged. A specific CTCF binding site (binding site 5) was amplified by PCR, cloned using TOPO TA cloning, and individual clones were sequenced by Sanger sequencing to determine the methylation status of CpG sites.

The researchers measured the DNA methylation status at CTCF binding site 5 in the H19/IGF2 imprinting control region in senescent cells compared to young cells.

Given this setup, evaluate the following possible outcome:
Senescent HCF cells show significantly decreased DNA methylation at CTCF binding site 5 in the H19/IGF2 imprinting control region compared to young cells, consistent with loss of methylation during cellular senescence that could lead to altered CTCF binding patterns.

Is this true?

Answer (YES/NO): NO